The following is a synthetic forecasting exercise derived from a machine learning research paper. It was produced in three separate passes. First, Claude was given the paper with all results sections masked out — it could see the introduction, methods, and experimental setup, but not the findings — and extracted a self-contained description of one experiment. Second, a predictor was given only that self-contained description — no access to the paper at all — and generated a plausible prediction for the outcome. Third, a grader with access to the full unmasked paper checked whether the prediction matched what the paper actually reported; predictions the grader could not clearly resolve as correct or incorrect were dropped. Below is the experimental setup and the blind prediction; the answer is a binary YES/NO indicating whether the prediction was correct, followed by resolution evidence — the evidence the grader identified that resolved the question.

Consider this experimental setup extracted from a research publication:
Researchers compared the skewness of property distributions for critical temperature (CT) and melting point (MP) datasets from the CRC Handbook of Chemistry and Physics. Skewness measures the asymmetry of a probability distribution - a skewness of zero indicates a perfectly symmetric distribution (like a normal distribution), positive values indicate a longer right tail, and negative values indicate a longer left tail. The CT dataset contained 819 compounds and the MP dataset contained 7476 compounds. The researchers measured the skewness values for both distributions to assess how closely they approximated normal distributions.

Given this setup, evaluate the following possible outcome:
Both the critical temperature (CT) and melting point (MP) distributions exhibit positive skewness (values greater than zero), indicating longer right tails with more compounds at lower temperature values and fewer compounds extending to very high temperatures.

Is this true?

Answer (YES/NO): YES